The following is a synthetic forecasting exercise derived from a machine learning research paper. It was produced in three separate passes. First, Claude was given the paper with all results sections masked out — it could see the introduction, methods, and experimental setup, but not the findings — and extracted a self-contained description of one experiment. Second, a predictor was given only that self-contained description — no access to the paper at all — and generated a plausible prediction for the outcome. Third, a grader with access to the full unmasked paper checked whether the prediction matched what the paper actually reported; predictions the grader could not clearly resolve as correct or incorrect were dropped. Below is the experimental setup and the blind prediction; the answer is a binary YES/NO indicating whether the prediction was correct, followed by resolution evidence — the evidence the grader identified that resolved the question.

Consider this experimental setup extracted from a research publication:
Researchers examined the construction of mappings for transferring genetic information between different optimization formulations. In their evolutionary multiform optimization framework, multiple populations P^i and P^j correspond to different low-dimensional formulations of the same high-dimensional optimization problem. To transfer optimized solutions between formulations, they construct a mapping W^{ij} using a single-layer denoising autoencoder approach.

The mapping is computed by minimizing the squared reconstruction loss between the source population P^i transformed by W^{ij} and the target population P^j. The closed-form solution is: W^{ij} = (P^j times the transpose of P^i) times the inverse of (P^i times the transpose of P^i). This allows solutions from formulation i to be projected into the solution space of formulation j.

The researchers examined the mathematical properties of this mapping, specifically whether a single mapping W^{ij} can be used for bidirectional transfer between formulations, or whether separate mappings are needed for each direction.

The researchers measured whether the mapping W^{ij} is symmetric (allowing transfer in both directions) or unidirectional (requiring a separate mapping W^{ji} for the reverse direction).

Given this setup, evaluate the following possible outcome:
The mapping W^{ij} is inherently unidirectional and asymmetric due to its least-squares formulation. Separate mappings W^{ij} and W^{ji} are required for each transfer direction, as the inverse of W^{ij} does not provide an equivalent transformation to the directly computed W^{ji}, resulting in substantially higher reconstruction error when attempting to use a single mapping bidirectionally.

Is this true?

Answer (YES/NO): YES